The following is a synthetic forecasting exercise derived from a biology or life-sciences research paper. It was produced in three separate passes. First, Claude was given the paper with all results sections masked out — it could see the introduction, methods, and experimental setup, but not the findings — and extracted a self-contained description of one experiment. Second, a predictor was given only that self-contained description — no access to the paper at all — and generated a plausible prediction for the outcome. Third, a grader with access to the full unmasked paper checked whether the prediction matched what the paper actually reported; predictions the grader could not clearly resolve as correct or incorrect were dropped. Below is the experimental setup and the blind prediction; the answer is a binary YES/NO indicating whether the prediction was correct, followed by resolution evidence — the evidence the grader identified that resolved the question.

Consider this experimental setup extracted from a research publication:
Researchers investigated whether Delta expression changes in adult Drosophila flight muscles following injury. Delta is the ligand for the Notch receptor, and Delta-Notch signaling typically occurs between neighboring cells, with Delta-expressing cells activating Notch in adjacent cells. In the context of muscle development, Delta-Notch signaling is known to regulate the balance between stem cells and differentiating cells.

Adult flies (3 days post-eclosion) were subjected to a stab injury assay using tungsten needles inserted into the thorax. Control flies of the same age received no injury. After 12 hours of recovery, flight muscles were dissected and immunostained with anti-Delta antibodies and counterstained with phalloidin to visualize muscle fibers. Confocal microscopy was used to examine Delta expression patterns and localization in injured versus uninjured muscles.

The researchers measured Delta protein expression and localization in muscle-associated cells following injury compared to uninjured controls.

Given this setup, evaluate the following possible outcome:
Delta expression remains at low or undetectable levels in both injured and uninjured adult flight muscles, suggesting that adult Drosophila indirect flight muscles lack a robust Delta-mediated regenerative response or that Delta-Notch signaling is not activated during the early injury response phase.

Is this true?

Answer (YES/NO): NO